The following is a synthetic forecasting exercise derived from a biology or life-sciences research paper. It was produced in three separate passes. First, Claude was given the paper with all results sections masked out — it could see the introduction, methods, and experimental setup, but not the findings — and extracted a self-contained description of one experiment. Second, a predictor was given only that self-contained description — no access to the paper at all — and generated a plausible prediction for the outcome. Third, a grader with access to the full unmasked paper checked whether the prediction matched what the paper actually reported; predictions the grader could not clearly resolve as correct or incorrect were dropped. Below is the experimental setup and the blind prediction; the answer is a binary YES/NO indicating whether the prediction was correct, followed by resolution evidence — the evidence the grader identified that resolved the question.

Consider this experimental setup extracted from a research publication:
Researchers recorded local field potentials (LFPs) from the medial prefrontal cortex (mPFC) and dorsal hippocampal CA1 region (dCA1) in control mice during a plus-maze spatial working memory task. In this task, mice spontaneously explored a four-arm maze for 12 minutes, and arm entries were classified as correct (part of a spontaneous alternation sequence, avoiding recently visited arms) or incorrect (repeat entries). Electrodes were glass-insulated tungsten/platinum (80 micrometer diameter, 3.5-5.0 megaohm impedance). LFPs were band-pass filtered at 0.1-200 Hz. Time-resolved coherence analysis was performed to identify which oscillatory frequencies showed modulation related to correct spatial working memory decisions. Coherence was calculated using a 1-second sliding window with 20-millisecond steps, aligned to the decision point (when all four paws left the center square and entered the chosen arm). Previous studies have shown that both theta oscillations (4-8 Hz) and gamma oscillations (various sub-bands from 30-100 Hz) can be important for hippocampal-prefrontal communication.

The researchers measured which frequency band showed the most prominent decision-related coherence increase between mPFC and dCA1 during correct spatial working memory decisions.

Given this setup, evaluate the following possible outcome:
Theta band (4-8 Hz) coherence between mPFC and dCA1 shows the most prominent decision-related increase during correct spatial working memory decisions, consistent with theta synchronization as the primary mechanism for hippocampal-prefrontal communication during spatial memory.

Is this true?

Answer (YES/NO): NO